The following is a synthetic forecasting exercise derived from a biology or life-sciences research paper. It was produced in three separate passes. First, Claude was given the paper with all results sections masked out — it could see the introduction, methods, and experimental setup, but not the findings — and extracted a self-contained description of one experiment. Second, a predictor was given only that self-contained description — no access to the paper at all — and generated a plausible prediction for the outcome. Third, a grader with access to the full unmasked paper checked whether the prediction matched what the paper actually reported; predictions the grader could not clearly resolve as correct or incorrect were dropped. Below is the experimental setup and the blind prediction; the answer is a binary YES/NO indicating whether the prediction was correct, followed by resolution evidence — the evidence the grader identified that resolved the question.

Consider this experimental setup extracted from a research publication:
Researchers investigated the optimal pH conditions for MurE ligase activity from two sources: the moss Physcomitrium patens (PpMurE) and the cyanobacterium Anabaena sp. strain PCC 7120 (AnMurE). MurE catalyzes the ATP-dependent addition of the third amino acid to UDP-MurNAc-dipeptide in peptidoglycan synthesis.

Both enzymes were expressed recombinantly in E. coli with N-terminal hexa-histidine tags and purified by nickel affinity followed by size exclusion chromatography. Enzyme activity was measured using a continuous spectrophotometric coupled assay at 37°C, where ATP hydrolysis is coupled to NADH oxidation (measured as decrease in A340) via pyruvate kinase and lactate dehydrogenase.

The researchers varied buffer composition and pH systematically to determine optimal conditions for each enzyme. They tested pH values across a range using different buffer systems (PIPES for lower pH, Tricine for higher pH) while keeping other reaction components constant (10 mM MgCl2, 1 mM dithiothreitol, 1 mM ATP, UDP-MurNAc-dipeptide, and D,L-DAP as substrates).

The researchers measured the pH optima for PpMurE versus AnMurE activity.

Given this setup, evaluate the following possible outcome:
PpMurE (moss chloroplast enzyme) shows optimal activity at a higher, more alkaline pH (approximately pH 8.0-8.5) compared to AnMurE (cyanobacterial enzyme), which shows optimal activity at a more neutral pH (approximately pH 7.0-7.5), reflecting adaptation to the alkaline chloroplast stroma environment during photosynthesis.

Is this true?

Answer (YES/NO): NO